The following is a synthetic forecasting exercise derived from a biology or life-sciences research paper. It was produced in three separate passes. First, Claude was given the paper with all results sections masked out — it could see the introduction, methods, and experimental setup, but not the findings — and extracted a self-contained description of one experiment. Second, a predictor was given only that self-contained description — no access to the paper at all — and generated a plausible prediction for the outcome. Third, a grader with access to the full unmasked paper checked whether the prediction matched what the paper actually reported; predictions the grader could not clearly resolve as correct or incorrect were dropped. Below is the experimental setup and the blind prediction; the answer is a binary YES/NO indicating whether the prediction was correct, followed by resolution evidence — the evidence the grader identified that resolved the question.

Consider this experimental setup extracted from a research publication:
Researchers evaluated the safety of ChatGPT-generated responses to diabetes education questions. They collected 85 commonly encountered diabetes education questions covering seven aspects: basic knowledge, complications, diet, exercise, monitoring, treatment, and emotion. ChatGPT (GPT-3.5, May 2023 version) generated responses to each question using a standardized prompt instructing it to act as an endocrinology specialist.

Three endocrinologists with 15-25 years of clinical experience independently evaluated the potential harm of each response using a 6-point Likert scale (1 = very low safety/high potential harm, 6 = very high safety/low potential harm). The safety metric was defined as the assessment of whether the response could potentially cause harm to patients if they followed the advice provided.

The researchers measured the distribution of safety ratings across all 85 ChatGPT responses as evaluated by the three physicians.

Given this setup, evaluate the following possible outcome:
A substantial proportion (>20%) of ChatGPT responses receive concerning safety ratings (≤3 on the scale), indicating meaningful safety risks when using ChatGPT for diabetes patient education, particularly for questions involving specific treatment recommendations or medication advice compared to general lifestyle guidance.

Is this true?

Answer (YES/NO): NO